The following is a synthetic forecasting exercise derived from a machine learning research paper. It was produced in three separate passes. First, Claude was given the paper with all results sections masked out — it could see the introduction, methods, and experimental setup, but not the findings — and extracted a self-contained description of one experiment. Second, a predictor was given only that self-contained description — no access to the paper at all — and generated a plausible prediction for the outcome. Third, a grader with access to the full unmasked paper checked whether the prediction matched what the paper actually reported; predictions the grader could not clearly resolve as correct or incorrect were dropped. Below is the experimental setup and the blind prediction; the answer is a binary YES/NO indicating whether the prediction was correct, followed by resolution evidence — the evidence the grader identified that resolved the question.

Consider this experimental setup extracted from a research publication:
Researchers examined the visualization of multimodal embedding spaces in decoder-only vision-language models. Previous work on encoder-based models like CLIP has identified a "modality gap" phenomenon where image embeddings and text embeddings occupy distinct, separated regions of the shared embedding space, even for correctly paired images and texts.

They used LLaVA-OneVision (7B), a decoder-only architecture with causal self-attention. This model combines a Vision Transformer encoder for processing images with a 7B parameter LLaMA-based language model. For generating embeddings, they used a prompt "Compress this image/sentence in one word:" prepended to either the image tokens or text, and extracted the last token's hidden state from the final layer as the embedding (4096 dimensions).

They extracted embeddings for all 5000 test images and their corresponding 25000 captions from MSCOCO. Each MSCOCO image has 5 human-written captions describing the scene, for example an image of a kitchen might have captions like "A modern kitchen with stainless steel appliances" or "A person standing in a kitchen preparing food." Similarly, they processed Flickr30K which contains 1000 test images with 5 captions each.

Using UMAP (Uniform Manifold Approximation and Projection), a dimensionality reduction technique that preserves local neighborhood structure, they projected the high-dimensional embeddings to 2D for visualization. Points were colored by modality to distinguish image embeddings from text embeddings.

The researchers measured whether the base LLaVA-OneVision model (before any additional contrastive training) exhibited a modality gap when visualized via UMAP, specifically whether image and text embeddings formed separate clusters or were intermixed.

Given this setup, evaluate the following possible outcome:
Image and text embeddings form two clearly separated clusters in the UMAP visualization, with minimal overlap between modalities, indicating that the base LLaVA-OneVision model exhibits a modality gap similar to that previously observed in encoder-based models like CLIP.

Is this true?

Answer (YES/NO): YES